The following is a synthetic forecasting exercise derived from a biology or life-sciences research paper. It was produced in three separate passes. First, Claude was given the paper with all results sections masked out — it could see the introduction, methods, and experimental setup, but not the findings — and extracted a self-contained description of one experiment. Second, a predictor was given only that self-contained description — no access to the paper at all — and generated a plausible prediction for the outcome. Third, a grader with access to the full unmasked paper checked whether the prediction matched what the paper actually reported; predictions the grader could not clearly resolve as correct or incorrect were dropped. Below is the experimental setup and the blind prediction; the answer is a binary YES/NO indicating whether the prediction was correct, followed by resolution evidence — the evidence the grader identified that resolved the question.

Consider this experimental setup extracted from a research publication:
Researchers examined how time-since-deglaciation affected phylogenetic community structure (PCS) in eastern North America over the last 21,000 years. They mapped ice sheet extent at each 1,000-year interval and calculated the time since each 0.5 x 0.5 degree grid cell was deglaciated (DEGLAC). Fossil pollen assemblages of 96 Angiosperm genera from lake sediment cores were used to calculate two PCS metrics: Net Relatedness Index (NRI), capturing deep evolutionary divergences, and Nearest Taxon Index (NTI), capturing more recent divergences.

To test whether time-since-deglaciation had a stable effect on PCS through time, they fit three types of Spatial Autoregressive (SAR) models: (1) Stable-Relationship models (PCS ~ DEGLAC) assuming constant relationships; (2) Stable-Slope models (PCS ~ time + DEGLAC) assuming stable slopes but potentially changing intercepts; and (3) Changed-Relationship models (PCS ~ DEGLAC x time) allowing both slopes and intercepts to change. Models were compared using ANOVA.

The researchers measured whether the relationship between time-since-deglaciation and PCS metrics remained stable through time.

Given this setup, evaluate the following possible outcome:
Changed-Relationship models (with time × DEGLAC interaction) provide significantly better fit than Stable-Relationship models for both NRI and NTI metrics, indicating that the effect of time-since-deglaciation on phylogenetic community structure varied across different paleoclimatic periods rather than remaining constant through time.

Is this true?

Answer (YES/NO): YES